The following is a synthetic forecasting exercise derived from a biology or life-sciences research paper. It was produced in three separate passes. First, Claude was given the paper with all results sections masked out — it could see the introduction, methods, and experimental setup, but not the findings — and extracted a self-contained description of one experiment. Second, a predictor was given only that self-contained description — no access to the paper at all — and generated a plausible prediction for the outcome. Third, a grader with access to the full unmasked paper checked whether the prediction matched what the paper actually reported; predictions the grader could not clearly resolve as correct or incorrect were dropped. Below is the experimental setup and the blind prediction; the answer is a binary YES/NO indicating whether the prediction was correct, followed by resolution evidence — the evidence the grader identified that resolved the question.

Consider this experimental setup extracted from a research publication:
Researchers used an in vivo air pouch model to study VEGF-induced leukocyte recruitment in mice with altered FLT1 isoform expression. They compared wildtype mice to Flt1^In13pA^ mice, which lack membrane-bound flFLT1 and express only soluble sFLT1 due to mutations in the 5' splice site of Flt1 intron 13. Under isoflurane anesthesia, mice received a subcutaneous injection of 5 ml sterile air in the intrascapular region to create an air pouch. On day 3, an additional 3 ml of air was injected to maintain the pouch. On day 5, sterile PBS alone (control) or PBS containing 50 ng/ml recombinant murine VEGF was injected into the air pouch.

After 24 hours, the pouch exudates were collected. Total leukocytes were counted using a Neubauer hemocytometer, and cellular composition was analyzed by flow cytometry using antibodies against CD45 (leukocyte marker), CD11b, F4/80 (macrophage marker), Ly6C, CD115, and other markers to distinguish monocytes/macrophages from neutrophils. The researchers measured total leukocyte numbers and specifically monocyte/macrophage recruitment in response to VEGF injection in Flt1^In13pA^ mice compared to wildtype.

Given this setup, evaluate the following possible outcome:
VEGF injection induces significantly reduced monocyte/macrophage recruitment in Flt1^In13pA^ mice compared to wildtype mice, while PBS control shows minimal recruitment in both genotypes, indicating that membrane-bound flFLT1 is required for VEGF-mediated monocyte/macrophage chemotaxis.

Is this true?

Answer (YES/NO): YES